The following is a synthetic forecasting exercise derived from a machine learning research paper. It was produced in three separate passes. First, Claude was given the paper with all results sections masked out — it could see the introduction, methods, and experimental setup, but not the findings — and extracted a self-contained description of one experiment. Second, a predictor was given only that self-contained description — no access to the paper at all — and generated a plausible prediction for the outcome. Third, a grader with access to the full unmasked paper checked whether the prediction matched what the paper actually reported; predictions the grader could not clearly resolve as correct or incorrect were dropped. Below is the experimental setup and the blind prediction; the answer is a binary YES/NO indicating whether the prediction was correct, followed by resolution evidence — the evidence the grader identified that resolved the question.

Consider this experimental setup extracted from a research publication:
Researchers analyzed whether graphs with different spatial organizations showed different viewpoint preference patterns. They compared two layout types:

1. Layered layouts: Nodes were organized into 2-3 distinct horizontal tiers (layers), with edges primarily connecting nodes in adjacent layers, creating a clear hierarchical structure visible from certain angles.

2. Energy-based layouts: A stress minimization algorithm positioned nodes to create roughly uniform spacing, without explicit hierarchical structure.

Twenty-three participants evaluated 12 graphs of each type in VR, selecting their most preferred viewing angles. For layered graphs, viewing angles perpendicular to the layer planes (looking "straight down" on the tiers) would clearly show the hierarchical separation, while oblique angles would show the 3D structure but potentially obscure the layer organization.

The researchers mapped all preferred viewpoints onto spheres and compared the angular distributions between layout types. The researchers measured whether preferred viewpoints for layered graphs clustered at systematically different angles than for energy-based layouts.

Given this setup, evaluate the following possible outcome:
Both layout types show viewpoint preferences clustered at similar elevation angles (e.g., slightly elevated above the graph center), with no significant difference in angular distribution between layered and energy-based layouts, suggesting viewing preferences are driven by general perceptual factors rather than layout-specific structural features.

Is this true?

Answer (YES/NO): NO